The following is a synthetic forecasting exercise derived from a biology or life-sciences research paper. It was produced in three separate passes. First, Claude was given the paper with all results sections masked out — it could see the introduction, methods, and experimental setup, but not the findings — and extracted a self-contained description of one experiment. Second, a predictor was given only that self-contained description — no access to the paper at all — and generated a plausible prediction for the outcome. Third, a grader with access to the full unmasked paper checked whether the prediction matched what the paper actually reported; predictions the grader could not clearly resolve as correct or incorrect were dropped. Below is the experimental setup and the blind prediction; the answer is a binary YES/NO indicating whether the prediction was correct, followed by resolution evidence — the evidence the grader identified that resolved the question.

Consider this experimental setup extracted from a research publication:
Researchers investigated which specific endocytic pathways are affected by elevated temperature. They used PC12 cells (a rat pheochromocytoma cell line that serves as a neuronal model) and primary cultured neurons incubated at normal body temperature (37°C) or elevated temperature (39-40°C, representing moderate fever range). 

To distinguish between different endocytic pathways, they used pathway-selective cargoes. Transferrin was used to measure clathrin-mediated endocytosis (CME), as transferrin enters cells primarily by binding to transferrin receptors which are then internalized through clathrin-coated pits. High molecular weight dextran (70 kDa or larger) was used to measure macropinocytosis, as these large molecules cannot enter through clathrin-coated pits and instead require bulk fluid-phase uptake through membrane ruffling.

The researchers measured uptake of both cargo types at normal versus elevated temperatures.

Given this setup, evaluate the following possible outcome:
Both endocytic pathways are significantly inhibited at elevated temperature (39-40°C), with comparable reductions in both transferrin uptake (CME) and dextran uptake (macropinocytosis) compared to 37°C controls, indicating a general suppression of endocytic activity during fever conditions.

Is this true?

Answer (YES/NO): NO